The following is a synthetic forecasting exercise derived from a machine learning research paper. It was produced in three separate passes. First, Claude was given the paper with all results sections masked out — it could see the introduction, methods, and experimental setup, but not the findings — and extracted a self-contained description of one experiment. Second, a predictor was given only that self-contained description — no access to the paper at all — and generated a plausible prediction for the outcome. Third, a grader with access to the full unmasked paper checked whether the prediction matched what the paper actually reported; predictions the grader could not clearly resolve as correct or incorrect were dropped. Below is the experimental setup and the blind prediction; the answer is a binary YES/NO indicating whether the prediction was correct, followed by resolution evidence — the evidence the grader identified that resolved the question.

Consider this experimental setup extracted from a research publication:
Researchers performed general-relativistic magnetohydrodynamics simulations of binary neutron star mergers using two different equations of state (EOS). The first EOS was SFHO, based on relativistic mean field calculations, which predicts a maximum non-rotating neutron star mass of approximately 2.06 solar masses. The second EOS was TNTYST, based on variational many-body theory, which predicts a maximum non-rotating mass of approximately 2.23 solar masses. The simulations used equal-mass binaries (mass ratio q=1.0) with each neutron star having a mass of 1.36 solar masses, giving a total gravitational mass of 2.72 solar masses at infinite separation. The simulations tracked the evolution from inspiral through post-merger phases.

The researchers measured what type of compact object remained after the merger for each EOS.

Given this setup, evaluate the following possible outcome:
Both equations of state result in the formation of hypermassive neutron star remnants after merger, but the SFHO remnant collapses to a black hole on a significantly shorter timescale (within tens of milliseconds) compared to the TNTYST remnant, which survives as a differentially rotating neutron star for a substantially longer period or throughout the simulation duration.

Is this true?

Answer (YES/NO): NO